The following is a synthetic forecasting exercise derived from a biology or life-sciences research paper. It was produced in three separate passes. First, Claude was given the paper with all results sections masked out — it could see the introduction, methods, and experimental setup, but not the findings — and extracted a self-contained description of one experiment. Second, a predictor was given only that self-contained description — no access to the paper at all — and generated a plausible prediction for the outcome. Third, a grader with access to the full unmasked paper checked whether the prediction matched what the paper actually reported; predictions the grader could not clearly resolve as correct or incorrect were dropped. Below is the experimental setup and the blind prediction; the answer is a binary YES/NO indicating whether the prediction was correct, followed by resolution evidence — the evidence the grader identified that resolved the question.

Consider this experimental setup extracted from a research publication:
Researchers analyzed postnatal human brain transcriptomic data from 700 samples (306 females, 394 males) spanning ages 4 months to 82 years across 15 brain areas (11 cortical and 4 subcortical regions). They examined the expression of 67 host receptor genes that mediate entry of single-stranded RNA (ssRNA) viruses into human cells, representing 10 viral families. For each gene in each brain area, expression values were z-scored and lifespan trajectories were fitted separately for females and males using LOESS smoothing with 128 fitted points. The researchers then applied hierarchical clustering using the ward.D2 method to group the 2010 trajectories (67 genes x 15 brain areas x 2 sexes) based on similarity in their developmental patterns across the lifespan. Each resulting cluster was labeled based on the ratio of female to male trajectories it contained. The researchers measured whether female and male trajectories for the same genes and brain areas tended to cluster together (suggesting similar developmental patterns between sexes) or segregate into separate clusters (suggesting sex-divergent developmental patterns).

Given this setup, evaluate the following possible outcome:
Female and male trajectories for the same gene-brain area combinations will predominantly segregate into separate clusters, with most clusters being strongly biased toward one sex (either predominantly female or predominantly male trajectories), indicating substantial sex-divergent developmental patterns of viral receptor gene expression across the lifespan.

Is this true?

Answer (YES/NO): YES